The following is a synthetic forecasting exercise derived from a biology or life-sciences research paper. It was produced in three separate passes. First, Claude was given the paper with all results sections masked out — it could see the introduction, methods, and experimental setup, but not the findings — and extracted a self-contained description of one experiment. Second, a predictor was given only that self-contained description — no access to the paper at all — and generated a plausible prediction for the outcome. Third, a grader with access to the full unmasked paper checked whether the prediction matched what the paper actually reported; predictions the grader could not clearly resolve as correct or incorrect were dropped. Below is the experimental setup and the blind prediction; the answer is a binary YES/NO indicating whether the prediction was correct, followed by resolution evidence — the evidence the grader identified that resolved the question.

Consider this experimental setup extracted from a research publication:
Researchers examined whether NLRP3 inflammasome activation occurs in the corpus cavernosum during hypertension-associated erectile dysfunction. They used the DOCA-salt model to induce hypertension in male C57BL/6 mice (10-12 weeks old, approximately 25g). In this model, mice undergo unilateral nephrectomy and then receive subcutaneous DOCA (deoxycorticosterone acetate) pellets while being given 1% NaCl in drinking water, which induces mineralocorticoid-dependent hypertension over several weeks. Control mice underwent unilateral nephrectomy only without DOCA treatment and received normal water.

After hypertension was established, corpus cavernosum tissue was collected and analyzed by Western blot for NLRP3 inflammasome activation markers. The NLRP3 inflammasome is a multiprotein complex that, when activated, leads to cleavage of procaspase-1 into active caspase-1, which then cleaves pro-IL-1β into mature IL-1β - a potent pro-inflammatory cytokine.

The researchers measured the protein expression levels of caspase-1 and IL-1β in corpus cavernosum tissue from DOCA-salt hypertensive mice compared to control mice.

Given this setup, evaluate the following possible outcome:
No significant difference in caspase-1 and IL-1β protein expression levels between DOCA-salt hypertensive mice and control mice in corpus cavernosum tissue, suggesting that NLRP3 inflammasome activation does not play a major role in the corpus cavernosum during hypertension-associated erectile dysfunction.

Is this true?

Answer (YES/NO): NO